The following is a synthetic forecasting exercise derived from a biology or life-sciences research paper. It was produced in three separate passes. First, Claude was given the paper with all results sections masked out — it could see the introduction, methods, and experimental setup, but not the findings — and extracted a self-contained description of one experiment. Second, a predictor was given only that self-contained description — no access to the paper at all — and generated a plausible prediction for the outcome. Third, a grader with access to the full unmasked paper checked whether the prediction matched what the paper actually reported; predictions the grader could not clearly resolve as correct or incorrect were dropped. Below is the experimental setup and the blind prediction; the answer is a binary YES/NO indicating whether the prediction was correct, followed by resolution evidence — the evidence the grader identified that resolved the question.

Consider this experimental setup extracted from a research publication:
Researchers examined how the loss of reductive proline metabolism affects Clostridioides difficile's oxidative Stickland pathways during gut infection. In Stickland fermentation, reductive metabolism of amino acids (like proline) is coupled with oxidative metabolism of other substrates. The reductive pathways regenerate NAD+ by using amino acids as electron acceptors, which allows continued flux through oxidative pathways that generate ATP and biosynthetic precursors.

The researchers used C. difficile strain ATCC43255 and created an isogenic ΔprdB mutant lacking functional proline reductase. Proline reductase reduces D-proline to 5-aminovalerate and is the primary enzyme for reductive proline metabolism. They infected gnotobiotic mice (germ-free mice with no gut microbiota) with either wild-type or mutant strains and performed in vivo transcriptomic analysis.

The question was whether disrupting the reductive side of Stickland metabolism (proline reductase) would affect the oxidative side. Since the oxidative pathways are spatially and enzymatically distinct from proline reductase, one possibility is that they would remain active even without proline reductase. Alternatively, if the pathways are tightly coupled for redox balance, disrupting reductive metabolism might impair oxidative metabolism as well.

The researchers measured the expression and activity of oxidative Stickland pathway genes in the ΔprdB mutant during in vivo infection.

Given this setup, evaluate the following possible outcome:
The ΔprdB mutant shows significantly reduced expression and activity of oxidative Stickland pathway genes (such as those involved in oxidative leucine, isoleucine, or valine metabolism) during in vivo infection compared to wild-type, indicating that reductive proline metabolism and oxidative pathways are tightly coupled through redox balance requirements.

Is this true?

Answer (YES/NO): YES